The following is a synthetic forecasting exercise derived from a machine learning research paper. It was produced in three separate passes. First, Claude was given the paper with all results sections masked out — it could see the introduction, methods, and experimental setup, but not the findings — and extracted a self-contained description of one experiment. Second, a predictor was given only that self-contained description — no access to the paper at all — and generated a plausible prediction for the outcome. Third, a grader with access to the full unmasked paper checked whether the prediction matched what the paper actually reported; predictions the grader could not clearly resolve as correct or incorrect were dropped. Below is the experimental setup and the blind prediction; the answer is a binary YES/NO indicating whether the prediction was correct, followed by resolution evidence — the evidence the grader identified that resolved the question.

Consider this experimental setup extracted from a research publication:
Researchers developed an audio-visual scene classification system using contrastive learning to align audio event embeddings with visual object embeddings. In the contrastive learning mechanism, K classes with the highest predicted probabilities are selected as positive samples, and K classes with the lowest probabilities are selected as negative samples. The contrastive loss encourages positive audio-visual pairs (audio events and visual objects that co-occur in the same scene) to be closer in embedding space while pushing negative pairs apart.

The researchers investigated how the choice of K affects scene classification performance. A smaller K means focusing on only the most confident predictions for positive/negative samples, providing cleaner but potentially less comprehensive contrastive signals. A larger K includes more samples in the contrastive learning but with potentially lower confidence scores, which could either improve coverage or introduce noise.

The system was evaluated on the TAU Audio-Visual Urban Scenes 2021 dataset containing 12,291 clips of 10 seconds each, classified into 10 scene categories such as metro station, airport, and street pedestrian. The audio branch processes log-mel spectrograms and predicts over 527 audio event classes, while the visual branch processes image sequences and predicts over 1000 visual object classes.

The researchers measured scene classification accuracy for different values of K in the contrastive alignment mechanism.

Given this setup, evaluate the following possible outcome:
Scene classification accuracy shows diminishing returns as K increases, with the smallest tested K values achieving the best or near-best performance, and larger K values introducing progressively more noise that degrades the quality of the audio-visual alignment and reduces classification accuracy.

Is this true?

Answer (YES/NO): NO